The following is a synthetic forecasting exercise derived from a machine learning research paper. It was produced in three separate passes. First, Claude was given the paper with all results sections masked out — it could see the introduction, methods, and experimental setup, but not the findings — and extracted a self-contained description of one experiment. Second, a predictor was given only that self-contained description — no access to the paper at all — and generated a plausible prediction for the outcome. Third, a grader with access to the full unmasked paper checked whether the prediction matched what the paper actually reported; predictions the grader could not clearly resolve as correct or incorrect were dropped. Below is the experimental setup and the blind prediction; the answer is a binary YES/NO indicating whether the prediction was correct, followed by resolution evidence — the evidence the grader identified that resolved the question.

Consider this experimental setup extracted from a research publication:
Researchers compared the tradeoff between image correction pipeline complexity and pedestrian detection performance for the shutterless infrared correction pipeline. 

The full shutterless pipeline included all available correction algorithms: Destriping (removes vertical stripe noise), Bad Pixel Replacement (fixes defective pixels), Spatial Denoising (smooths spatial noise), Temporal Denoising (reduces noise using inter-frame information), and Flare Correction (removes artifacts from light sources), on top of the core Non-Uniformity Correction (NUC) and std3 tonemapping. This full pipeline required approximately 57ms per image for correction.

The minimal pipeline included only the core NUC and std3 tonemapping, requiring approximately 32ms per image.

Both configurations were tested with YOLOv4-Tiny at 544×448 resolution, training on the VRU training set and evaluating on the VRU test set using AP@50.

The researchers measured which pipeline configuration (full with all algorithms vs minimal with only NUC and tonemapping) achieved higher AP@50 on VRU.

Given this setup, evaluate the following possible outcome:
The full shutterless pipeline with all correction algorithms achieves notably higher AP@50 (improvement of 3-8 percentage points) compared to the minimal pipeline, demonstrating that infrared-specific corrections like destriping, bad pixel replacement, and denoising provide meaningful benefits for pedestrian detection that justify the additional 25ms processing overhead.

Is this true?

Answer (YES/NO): NO